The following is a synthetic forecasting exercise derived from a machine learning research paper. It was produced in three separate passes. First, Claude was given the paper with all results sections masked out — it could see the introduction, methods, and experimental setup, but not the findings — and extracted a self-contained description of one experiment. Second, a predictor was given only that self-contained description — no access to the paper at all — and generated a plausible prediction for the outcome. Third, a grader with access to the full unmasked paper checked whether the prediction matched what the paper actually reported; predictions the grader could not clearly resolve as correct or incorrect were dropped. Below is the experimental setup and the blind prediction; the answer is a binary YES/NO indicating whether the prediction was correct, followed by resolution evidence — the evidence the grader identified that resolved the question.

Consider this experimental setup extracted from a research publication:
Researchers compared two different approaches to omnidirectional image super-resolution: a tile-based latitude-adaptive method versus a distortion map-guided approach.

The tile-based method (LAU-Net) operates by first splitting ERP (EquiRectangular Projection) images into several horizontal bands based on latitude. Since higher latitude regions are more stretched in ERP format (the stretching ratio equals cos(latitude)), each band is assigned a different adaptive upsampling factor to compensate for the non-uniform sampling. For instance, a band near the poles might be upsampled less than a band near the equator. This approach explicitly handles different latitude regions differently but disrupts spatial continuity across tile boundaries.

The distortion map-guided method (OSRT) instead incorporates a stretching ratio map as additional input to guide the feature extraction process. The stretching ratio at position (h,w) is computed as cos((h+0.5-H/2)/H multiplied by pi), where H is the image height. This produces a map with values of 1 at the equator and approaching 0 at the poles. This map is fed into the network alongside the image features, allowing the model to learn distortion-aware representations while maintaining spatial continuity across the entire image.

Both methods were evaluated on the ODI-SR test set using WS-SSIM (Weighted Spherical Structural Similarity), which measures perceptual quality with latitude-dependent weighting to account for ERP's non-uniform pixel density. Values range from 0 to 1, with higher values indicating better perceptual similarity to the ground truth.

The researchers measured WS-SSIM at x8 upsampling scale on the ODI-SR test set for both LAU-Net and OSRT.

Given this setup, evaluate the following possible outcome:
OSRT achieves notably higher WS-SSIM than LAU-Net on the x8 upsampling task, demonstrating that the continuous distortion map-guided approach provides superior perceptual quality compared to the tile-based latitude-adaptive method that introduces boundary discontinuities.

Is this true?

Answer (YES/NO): NO